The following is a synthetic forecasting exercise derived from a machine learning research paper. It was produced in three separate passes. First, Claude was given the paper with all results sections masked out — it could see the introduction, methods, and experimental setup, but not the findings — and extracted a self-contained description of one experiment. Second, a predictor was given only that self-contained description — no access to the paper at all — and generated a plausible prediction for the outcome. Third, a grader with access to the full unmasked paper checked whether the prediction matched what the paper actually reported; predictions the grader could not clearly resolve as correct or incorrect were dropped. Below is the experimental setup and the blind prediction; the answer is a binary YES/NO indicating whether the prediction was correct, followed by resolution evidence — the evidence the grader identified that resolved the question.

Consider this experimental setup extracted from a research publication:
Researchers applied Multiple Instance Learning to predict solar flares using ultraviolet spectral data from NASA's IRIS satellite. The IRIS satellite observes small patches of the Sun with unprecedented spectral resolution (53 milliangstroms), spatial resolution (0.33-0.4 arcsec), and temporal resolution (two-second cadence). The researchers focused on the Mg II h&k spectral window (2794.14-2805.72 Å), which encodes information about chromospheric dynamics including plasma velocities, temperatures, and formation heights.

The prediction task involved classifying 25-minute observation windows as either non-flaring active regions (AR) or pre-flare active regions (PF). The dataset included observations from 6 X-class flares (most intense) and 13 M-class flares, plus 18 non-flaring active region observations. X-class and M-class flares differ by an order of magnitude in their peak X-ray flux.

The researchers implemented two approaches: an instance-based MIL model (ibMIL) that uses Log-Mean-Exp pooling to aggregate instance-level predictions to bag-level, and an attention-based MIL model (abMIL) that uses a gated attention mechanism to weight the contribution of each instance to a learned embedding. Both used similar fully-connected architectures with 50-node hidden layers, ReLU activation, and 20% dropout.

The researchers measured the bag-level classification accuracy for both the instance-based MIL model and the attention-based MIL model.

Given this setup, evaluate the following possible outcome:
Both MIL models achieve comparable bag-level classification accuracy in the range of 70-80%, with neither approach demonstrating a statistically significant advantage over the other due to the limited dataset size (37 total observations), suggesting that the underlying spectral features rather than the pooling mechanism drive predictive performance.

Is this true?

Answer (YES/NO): NO